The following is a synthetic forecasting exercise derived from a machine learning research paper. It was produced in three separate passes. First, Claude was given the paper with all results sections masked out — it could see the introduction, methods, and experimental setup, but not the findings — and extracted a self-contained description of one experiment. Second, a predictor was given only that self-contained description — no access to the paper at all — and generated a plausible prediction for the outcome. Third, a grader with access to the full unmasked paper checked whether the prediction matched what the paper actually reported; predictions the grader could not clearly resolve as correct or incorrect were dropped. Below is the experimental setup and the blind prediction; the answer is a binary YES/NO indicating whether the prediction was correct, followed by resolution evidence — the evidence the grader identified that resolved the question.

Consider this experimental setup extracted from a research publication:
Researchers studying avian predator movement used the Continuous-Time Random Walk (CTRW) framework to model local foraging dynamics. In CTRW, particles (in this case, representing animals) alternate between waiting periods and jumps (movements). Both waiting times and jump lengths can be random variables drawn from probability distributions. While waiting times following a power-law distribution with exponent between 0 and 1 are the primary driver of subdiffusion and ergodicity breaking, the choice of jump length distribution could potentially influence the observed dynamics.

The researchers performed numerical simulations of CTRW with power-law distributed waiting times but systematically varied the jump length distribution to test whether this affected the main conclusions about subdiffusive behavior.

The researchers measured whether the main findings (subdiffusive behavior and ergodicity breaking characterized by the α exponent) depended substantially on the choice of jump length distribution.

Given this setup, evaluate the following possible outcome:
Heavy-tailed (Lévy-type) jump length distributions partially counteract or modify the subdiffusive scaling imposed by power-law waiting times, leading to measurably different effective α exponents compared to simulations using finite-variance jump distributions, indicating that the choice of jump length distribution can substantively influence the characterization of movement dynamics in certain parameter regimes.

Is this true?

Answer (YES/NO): NO